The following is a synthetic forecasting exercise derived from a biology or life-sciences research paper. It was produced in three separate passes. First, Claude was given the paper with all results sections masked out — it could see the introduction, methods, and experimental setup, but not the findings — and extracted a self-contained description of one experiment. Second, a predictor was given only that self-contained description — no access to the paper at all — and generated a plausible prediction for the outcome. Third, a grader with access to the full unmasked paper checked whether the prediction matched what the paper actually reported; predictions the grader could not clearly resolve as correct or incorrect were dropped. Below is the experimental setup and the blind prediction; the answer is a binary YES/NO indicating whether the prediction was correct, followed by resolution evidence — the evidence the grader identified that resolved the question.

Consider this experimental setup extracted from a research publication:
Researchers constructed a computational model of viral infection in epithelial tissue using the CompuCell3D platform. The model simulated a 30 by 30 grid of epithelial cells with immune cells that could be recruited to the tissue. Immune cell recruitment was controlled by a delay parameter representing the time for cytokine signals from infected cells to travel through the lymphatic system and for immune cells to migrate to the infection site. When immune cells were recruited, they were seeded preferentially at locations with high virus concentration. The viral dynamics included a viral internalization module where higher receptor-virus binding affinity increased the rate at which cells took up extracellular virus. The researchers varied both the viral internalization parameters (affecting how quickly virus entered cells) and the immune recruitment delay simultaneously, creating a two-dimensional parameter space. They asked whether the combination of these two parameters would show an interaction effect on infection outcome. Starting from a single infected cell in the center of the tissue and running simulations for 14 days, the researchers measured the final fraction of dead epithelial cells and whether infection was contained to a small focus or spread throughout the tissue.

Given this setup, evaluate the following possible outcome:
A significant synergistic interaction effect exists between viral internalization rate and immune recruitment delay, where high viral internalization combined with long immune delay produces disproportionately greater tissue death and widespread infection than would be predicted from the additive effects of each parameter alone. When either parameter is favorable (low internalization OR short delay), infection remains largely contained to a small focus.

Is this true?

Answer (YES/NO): NO